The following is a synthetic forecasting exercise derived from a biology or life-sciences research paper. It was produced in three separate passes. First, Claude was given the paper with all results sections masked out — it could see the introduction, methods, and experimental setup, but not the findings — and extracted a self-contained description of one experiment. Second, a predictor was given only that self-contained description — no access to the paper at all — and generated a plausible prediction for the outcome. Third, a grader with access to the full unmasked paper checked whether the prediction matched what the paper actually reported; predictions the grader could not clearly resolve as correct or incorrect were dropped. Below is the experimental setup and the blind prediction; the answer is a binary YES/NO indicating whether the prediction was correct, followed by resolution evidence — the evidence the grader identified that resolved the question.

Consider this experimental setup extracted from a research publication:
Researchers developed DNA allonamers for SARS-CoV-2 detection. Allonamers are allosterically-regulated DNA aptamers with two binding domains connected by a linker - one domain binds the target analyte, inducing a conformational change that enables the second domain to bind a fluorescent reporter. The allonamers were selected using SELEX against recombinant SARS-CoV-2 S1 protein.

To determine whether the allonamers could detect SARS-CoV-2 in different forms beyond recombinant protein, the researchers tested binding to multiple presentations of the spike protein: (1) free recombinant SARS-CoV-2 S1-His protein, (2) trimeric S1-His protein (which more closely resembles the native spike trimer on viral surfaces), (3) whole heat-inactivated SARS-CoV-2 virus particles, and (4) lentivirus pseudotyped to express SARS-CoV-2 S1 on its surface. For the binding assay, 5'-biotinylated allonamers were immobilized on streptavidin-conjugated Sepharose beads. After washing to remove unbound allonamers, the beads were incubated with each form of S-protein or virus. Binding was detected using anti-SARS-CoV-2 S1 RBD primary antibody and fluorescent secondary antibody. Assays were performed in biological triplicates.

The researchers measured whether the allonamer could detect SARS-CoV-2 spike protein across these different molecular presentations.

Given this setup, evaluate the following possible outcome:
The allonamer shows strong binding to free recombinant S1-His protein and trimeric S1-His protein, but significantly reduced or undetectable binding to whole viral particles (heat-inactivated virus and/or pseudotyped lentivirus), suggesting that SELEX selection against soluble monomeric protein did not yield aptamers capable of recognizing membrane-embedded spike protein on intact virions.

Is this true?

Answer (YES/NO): YES